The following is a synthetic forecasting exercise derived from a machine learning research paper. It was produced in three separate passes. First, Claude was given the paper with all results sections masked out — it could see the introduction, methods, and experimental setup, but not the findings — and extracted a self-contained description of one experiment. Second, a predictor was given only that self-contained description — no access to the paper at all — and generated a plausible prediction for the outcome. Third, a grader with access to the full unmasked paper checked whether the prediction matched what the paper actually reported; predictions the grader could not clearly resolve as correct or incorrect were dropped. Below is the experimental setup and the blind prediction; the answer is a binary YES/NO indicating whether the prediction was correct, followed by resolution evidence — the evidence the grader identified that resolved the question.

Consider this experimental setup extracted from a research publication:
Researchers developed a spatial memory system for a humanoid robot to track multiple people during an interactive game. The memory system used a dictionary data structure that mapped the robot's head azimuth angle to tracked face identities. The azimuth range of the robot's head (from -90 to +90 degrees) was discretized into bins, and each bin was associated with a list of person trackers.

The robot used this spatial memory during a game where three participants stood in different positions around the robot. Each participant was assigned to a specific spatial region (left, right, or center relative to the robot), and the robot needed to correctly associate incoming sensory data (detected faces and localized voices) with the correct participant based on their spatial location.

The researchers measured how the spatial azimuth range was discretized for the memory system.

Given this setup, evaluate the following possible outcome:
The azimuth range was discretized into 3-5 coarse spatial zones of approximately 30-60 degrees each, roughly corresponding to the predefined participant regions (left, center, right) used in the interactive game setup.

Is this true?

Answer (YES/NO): YES